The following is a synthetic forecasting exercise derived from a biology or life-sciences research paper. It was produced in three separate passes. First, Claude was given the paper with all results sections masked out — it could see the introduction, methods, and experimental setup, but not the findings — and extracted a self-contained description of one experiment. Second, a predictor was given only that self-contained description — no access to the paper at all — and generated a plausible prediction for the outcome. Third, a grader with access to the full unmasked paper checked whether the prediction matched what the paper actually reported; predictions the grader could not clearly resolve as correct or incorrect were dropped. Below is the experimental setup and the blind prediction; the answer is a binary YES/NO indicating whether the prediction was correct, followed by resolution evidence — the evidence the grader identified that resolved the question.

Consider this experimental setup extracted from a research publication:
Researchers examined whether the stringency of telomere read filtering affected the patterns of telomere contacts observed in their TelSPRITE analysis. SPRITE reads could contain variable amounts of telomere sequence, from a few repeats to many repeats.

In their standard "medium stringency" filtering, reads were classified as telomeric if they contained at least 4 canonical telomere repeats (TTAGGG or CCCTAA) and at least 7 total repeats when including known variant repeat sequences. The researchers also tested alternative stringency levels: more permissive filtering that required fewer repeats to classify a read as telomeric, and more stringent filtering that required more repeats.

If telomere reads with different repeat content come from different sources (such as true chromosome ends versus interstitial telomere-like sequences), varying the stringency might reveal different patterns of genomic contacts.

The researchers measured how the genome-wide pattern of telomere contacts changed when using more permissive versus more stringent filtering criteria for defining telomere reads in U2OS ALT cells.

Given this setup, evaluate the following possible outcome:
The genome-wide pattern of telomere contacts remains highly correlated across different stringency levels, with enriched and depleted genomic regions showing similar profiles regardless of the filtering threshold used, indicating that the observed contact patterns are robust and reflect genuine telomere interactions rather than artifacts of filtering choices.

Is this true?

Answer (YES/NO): YES